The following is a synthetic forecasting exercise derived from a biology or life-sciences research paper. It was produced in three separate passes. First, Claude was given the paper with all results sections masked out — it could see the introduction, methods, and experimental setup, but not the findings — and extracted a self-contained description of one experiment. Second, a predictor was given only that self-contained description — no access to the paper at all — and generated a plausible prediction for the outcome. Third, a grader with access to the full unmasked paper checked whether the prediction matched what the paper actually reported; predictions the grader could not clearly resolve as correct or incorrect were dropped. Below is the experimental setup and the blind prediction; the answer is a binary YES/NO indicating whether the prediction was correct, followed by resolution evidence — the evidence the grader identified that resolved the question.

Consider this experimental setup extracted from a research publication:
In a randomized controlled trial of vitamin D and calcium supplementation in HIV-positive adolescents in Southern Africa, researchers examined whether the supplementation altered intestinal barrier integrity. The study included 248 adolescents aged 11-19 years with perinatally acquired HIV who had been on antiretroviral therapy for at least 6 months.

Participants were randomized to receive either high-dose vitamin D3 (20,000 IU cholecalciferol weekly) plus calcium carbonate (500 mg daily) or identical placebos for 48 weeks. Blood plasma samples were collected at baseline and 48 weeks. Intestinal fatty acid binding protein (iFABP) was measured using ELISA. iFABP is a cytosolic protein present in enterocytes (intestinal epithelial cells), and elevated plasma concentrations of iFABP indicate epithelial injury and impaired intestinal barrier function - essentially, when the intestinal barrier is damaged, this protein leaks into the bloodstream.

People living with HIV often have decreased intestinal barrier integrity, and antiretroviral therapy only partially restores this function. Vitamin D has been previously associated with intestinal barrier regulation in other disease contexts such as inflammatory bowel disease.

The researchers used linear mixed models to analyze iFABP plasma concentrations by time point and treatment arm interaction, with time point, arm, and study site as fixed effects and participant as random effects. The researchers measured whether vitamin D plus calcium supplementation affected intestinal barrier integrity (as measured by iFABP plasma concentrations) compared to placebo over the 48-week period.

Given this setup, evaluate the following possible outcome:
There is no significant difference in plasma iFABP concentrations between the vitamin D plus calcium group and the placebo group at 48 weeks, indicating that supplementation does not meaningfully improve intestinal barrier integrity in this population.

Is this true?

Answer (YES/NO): YES